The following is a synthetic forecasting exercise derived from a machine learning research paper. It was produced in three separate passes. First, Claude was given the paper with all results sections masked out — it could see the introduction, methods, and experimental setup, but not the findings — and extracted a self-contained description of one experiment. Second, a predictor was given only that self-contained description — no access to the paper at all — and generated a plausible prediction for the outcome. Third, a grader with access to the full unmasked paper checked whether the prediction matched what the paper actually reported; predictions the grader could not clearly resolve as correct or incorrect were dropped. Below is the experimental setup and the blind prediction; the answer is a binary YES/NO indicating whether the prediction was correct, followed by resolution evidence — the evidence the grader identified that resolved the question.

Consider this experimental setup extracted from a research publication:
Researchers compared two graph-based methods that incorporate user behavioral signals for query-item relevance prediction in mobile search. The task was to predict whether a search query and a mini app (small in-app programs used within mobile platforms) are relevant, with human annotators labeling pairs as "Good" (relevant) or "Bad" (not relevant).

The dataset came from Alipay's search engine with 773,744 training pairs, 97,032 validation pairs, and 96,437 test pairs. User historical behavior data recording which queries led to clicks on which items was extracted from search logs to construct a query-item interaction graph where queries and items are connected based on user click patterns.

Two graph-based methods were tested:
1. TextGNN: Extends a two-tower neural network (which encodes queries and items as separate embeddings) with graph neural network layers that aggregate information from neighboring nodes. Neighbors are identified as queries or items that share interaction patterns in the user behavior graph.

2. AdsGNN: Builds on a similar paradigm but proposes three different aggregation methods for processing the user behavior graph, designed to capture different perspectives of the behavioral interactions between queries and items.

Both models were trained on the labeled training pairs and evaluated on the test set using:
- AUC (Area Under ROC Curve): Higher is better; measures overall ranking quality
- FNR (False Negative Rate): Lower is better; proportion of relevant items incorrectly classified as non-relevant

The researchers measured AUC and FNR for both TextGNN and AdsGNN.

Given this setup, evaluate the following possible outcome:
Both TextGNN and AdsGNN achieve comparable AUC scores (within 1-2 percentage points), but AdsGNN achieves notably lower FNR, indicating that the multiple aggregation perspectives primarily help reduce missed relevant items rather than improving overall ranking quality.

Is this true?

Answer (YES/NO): NO